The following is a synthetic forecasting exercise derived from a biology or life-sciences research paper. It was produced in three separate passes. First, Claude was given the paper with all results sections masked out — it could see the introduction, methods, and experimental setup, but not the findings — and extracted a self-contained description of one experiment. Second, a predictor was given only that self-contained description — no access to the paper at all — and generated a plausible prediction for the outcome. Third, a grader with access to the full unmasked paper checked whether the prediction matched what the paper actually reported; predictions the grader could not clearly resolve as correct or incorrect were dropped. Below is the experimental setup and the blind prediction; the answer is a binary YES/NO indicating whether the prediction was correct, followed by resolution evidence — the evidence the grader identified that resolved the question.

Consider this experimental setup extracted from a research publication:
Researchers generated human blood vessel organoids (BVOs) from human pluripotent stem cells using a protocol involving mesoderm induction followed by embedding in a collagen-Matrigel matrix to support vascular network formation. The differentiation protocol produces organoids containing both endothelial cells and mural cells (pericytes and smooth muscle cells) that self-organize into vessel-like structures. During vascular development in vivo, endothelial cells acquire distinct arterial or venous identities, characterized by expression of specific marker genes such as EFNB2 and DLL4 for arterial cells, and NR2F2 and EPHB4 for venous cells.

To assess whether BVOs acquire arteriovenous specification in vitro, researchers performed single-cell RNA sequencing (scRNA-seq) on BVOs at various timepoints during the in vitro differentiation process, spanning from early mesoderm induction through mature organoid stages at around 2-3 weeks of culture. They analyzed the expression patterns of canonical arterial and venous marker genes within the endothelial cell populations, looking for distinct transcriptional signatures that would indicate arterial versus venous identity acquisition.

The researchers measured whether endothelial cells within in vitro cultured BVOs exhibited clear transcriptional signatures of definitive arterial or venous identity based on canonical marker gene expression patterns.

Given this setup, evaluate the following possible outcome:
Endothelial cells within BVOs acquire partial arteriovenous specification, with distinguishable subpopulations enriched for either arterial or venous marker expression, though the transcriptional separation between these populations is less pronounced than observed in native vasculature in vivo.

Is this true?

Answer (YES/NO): NO